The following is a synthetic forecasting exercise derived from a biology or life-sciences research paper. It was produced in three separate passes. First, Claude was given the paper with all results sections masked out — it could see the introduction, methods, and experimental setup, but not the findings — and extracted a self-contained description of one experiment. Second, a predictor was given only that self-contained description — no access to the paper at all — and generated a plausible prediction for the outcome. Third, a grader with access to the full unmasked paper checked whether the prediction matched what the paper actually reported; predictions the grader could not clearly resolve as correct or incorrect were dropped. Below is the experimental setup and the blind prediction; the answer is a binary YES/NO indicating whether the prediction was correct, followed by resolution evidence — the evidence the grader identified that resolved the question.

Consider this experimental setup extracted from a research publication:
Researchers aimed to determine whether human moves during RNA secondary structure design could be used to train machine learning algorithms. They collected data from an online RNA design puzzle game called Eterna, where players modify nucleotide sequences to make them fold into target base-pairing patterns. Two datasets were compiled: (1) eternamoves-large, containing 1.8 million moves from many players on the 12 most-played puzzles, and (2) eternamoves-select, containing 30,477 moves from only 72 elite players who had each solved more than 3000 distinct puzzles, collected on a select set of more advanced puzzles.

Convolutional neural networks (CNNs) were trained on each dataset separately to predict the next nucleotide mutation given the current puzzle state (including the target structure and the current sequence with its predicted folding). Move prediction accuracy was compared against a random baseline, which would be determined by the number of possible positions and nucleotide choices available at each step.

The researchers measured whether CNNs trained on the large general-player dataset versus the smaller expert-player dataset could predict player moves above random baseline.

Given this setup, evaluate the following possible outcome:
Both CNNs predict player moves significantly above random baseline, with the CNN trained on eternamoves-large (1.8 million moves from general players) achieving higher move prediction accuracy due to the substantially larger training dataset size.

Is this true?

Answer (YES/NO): NO